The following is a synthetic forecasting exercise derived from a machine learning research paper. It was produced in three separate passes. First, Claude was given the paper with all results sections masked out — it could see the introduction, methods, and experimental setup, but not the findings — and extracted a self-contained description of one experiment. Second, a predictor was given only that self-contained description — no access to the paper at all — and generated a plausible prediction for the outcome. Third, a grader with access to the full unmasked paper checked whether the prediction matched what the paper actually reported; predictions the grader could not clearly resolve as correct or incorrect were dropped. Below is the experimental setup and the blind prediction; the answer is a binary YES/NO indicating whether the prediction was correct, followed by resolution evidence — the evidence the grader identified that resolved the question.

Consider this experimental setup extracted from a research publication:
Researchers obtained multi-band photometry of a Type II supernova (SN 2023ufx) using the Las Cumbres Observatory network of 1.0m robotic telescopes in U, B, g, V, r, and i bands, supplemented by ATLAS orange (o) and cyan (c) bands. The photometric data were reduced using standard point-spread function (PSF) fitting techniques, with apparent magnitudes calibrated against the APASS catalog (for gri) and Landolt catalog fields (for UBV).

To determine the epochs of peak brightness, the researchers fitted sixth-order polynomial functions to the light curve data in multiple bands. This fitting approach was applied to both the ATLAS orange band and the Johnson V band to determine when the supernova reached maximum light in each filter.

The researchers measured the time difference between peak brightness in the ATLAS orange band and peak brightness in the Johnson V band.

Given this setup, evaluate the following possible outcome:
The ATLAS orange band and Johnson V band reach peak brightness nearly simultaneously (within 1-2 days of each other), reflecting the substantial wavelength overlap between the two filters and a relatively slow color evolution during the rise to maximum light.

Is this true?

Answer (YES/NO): YES